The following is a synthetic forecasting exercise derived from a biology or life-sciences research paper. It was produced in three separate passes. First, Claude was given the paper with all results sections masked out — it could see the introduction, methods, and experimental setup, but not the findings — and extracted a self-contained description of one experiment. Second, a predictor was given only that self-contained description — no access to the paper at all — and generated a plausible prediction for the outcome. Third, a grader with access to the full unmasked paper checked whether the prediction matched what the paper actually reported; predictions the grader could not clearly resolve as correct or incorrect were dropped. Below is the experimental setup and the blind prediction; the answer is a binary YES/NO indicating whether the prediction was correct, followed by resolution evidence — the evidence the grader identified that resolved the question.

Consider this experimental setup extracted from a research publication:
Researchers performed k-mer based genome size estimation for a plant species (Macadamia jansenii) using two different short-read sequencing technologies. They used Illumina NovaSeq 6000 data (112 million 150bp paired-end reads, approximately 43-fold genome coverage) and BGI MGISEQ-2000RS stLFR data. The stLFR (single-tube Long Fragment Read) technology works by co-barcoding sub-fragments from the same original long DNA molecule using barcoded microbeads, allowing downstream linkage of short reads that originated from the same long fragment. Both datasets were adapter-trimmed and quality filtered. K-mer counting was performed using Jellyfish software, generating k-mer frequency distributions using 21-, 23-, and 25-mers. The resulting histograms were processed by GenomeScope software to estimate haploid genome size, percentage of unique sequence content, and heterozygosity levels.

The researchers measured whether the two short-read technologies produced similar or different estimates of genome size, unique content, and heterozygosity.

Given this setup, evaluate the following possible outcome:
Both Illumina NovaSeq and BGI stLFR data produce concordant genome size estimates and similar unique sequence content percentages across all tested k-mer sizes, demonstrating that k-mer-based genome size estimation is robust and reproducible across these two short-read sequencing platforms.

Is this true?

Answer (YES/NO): NO